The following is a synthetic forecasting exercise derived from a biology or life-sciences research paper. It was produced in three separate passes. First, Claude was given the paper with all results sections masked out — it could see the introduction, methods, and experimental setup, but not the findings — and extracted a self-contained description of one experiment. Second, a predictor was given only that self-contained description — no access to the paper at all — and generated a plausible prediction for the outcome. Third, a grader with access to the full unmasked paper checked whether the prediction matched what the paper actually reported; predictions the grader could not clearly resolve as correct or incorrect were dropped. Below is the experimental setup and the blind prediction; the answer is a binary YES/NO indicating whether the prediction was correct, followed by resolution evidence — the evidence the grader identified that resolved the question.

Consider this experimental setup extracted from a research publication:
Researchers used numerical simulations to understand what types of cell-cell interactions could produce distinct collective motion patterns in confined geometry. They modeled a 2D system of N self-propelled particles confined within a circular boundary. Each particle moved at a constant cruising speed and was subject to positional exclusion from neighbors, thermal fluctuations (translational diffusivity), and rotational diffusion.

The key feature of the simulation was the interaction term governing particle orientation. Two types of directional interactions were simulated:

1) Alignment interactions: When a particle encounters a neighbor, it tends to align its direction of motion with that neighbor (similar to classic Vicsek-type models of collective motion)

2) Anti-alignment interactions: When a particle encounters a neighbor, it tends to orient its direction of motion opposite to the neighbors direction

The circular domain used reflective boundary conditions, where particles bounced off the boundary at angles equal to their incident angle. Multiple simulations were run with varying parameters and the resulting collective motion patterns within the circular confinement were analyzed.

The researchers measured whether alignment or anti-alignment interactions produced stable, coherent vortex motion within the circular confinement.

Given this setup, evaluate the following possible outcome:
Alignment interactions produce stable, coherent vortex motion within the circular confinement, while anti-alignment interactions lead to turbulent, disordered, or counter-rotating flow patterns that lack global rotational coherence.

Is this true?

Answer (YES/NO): YES